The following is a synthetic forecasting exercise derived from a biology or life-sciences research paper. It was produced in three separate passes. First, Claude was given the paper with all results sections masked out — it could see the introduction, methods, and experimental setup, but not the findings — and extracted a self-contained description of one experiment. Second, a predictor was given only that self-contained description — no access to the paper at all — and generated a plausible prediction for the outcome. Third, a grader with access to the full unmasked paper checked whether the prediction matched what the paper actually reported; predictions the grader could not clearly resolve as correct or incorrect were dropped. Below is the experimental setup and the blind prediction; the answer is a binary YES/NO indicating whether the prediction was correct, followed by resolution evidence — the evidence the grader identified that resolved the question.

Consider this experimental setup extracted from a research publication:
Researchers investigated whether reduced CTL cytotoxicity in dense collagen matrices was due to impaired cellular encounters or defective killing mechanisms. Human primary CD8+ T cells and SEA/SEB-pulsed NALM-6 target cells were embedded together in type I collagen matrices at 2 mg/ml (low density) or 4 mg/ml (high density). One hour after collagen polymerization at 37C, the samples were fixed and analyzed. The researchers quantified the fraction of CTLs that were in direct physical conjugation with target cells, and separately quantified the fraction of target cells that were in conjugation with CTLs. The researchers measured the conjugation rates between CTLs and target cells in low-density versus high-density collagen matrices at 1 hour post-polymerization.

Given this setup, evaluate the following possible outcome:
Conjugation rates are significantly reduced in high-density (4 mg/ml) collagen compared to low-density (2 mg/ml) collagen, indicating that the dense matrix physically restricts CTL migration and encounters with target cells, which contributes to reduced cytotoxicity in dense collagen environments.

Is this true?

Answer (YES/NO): YES